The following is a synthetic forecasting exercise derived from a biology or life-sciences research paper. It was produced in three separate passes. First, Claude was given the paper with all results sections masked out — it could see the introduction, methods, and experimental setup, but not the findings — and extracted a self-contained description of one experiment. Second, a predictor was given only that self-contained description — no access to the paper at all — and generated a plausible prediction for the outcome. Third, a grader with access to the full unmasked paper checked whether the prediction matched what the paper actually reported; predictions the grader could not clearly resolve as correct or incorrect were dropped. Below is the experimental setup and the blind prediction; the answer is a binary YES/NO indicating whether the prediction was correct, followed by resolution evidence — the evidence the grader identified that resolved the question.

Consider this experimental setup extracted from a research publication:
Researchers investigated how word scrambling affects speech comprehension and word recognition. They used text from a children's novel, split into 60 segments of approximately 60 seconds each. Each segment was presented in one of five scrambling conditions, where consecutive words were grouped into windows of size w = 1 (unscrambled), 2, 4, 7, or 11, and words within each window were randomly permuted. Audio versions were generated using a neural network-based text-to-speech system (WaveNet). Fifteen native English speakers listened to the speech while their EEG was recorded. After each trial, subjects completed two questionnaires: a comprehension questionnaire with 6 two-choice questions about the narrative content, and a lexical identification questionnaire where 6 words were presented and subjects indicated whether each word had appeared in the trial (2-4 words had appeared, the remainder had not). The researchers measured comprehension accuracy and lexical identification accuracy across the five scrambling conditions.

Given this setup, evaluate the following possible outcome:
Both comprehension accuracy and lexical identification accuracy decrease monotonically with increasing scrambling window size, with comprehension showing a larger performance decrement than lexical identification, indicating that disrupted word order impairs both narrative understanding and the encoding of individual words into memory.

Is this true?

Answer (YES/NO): NO